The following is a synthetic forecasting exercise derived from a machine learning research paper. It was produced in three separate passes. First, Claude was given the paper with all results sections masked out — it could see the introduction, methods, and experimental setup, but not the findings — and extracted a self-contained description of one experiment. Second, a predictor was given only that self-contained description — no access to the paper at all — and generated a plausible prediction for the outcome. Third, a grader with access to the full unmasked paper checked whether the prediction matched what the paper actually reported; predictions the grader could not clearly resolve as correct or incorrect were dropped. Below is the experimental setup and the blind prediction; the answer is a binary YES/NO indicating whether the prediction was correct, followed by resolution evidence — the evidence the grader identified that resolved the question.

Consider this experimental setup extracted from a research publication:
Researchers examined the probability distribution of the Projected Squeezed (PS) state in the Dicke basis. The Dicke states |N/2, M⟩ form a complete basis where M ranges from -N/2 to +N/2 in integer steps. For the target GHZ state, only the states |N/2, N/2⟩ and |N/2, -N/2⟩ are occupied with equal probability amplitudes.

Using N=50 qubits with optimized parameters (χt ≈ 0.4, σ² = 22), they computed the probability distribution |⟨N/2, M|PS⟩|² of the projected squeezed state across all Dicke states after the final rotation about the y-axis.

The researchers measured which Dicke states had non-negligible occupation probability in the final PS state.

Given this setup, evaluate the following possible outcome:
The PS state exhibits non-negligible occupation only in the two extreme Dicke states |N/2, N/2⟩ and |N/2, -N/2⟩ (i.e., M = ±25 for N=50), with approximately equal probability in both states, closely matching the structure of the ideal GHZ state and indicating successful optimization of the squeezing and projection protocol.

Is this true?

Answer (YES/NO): NO